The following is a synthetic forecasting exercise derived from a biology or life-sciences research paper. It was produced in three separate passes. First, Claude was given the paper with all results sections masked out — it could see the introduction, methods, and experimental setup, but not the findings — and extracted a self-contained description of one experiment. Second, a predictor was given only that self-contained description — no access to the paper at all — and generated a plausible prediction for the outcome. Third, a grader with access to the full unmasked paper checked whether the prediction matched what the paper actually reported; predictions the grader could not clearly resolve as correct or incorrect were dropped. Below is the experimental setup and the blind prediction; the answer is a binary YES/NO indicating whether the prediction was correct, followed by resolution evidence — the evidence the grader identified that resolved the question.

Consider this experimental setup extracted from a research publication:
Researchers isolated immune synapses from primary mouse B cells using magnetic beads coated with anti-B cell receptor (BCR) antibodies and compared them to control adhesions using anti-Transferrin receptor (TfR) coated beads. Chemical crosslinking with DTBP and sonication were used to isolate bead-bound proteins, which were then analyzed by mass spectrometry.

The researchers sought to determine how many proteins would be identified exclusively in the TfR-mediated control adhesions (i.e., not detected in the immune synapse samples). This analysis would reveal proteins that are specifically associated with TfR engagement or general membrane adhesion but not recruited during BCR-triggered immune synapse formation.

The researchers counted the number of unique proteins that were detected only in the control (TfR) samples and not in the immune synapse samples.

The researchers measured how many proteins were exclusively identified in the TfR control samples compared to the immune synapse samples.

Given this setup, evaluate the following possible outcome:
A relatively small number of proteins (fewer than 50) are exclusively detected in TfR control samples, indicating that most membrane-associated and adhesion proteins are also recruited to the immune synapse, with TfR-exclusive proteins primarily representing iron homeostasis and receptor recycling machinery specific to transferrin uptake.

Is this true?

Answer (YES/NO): YES